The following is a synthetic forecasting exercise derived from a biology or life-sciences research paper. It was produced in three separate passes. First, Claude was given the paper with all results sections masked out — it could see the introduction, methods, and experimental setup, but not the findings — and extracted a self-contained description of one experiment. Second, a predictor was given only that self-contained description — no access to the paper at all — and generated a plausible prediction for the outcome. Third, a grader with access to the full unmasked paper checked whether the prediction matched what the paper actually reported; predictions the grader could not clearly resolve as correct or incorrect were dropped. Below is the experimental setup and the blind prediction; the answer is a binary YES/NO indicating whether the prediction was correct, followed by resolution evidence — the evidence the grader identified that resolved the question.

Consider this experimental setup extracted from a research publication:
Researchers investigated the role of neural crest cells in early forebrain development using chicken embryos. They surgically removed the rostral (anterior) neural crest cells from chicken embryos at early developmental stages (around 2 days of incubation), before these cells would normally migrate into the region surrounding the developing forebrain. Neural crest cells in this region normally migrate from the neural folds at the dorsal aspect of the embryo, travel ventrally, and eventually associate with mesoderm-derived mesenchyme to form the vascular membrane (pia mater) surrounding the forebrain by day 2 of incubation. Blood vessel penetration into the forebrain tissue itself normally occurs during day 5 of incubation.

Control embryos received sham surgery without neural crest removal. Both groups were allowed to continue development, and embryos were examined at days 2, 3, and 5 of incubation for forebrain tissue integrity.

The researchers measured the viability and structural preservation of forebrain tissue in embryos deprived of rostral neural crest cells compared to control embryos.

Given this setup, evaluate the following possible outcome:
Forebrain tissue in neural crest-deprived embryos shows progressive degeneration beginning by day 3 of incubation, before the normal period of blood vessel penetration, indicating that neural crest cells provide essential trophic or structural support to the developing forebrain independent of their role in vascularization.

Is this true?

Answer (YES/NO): YES